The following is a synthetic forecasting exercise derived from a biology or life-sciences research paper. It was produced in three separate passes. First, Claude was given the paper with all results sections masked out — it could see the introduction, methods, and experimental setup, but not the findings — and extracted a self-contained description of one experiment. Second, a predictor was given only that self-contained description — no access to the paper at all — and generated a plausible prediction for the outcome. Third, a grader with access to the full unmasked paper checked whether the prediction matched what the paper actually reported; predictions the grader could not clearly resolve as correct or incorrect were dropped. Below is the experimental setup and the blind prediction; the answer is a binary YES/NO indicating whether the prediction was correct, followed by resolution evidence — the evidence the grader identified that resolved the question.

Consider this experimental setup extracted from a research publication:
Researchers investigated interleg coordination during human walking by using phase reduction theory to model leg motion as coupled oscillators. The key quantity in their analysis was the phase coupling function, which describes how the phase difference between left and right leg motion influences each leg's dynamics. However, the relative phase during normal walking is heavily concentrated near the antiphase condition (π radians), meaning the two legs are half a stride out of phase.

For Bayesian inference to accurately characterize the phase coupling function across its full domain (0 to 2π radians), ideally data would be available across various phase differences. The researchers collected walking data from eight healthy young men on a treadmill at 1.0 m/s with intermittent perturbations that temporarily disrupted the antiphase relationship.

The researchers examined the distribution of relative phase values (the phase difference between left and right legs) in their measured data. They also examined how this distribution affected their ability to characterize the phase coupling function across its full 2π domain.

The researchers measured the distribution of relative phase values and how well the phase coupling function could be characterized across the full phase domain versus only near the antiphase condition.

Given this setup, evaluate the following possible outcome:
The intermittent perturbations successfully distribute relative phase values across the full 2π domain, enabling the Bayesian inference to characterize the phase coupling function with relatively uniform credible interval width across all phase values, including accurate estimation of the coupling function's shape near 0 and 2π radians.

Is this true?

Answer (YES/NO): NO